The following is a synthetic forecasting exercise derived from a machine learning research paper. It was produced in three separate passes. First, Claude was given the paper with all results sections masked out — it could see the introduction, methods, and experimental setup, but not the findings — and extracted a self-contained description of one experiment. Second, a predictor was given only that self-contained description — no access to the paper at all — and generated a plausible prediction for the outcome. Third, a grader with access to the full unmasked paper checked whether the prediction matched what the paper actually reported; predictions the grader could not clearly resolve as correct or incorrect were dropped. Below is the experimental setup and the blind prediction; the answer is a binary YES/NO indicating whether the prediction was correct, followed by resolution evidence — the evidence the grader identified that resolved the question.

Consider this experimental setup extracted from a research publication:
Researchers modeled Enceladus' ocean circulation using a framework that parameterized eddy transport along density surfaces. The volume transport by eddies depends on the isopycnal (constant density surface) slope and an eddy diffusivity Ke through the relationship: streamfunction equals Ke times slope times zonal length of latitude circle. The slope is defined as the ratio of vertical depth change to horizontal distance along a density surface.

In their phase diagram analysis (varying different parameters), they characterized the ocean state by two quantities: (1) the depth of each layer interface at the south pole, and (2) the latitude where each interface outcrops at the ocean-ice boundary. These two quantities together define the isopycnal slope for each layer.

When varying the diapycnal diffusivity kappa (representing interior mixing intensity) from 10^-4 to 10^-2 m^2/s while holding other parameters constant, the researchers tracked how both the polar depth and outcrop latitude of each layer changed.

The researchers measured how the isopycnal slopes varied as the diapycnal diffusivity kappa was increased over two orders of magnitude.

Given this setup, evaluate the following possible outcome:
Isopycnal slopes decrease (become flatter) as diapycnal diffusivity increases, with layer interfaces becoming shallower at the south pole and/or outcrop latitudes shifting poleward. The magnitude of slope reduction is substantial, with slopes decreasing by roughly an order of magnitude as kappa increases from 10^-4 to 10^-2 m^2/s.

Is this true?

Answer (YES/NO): NO